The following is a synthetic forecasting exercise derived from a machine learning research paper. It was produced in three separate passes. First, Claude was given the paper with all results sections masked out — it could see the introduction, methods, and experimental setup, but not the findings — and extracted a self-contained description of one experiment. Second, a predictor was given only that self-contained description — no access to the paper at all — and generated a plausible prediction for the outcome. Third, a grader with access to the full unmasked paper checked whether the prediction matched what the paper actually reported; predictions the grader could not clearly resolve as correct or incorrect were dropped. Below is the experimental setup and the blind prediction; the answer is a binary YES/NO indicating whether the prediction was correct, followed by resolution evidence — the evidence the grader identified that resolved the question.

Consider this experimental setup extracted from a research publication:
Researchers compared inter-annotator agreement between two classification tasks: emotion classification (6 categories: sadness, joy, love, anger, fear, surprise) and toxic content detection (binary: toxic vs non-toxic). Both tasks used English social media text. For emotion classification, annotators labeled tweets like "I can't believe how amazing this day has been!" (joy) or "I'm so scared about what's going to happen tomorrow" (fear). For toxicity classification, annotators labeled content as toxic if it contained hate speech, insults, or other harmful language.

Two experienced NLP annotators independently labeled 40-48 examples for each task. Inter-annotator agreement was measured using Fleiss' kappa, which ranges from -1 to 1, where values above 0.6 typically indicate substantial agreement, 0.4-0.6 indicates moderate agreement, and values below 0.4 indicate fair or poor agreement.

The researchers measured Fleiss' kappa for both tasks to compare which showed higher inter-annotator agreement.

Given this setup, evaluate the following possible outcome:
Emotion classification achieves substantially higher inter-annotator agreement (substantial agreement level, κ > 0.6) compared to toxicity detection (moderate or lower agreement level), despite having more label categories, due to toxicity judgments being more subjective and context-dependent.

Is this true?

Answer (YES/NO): NO